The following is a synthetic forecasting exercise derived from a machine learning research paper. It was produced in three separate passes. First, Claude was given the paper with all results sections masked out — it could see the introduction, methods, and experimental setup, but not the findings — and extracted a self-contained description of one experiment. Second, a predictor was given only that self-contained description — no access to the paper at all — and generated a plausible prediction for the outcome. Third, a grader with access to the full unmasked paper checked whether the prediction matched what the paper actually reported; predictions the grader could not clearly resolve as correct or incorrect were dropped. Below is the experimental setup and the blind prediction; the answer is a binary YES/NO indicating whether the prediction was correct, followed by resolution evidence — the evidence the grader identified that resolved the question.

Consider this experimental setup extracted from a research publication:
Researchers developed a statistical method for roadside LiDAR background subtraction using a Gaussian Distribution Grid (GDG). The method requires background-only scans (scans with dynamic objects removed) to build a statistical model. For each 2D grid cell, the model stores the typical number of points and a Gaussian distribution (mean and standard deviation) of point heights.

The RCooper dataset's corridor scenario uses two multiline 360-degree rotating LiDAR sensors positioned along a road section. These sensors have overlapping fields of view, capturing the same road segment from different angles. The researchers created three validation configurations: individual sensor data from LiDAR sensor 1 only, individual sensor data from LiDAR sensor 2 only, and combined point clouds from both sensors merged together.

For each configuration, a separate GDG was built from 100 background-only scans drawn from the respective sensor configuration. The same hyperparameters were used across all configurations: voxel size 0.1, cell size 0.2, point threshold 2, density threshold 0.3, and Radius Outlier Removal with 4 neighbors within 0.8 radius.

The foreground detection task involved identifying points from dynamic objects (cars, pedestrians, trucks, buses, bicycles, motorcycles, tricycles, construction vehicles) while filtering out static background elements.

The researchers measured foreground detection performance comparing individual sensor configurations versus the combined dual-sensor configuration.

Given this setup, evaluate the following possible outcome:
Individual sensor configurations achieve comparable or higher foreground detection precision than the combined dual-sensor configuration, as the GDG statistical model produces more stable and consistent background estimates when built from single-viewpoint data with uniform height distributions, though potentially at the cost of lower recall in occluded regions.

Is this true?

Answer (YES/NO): NO